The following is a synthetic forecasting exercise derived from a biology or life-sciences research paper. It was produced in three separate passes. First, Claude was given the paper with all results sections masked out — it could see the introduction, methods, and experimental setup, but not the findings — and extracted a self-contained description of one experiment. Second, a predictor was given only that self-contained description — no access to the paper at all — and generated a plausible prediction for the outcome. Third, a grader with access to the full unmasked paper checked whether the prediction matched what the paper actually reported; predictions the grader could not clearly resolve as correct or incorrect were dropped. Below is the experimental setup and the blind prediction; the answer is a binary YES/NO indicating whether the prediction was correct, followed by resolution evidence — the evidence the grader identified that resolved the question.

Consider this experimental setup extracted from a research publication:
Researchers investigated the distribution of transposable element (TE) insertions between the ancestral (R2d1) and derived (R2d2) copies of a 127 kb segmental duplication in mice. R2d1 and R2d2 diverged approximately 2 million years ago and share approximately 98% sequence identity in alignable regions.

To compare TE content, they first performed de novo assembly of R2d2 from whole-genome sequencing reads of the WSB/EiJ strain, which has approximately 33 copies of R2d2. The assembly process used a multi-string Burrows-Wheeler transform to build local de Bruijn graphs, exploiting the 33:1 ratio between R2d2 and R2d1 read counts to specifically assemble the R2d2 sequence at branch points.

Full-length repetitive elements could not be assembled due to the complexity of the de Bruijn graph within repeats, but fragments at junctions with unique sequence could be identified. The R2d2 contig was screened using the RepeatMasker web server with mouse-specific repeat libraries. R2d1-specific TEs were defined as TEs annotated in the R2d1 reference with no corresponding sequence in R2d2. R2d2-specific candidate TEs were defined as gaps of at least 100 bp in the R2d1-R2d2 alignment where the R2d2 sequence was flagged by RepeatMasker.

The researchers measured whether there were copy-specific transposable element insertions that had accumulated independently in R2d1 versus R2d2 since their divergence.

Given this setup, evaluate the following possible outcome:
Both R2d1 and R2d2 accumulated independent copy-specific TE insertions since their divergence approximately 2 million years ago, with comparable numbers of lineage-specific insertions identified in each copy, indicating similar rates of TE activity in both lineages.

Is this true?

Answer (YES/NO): NO